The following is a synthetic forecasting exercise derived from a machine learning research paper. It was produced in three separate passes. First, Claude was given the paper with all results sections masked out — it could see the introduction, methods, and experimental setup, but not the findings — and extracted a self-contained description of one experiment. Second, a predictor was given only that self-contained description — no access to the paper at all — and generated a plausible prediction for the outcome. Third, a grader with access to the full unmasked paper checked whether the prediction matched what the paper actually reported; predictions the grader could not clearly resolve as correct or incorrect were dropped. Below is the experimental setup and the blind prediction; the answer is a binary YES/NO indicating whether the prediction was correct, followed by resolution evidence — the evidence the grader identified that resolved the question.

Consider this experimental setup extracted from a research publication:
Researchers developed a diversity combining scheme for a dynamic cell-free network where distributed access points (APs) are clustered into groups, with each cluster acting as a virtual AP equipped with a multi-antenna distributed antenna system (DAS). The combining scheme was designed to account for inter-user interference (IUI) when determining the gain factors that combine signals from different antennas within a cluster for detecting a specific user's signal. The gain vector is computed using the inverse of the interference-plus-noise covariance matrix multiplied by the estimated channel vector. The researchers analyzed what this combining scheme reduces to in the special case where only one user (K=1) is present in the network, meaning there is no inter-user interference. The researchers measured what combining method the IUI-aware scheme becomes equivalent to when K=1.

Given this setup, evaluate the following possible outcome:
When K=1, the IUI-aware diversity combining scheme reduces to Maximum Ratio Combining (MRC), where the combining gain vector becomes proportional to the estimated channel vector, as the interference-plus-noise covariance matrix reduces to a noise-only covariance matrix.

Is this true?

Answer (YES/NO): YES